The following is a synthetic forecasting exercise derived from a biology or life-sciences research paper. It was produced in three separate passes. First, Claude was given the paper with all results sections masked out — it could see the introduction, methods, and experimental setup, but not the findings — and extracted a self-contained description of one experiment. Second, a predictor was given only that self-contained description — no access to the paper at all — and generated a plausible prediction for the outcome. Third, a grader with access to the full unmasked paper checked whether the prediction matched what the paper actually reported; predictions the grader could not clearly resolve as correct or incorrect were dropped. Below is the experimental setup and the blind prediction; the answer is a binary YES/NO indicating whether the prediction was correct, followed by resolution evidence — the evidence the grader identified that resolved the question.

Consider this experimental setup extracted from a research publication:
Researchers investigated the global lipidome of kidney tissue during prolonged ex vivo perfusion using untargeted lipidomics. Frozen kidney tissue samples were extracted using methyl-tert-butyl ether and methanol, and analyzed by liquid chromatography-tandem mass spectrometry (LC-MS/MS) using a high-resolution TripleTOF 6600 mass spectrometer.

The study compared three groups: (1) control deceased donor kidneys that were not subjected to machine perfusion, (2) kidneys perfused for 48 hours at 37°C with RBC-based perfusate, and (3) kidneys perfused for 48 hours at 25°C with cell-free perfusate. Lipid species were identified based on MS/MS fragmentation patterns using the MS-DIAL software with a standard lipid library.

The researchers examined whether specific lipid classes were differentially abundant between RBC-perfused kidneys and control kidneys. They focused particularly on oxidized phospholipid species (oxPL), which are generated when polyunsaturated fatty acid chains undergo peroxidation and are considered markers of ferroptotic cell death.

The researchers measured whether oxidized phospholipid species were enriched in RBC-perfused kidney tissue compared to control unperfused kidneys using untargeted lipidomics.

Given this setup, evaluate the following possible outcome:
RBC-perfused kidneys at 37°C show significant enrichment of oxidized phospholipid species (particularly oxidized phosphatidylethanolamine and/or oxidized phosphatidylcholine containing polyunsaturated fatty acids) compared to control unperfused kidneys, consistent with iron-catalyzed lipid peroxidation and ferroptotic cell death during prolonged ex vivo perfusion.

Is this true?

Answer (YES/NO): YES